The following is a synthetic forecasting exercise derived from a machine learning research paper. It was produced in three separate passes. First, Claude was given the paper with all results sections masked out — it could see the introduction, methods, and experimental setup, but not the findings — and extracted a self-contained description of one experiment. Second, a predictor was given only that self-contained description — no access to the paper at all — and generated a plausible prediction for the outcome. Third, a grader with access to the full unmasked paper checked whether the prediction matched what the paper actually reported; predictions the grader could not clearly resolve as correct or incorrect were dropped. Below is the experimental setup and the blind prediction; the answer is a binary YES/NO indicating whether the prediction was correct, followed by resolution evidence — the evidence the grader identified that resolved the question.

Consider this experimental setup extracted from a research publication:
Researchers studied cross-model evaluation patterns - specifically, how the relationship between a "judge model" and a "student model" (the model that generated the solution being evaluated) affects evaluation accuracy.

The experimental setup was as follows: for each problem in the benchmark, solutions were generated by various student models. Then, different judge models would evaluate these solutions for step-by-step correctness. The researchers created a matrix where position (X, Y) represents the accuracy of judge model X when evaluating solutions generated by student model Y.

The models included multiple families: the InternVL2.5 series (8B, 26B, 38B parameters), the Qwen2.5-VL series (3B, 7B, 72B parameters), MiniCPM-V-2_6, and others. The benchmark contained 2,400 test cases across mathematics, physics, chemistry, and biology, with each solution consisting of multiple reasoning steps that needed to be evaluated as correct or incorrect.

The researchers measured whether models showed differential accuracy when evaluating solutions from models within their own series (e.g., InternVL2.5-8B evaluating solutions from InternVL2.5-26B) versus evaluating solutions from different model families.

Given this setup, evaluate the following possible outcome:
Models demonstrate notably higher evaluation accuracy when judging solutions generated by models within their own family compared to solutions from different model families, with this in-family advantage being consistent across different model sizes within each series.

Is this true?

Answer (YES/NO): NO